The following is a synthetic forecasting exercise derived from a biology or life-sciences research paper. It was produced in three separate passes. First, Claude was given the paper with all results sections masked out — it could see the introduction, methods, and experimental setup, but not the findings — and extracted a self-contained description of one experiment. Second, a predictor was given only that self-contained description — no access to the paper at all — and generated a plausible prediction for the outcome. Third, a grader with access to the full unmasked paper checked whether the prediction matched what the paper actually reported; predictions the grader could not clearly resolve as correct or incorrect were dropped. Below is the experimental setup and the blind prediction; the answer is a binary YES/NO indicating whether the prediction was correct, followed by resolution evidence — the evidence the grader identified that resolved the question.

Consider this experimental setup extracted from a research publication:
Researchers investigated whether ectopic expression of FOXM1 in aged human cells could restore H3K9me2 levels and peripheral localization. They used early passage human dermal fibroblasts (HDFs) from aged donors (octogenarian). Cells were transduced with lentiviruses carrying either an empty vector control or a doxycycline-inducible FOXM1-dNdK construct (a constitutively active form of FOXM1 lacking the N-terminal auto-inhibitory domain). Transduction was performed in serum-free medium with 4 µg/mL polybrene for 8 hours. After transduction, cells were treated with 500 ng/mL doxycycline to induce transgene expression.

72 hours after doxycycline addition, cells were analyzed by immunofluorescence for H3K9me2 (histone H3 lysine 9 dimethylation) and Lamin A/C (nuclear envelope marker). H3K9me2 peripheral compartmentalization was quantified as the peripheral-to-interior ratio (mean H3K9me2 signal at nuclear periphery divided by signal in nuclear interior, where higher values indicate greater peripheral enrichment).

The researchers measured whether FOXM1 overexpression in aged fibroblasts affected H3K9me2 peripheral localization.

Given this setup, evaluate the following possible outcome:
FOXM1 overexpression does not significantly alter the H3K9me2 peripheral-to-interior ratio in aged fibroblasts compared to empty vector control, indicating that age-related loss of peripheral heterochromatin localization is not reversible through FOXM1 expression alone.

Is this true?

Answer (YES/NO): NO